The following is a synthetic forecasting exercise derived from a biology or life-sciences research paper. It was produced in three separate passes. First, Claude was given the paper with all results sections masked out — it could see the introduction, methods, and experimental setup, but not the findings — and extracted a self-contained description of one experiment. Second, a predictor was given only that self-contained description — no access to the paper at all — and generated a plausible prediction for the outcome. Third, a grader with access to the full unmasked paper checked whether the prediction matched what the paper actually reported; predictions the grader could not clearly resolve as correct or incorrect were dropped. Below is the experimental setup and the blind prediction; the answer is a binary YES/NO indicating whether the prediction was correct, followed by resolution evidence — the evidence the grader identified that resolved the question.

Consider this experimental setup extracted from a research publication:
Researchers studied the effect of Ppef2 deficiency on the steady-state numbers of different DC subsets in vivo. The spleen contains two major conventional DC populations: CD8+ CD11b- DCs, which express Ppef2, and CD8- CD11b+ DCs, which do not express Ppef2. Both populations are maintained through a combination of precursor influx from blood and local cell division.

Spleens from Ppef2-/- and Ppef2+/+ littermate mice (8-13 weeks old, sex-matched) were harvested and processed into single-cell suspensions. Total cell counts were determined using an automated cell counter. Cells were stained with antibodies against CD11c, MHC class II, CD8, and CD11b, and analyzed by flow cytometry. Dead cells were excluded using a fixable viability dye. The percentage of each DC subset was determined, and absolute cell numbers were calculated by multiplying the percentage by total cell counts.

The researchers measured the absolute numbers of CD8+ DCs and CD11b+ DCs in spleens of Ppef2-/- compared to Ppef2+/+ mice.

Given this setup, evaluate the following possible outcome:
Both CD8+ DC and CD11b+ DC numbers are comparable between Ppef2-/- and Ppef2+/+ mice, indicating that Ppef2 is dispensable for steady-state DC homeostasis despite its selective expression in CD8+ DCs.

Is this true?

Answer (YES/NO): YES